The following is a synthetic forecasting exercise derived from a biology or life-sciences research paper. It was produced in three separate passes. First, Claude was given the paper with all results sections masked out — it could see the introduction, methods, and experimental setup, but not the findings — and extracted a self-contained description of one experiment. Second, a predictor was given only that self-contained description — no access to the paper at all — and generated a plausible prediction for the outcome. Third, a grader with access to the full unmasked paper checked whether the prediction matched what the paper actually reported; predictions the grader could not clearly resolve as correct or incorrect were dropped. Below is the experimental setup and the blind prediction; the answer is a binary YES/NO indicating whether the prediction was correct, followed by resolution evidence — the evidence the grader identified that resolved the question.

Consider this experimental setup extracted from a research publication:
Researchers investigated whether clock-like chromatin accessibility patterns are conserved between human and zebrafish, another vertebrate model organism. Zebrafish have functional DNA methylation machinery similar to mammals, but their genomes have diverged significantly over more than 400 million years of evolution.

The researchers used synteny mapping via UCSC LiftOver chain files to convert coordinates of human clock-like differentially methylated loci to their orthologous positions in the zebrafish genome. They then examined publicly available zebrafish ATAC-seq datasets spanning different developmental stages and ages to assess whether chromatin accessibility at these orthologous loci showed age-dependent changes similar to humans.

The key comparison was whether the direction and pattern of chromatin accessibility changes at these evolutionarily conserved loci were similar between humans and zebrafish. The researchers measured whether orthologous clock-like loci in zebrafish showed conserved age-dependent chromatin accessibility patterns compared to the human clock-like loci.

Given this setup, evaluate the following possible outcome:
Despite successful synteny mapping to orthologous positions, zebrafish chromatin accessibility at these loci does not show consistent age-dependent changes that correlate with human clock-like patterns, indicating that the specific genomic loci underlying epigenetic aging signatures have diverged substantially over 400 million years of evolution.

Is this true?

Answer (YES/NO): NO